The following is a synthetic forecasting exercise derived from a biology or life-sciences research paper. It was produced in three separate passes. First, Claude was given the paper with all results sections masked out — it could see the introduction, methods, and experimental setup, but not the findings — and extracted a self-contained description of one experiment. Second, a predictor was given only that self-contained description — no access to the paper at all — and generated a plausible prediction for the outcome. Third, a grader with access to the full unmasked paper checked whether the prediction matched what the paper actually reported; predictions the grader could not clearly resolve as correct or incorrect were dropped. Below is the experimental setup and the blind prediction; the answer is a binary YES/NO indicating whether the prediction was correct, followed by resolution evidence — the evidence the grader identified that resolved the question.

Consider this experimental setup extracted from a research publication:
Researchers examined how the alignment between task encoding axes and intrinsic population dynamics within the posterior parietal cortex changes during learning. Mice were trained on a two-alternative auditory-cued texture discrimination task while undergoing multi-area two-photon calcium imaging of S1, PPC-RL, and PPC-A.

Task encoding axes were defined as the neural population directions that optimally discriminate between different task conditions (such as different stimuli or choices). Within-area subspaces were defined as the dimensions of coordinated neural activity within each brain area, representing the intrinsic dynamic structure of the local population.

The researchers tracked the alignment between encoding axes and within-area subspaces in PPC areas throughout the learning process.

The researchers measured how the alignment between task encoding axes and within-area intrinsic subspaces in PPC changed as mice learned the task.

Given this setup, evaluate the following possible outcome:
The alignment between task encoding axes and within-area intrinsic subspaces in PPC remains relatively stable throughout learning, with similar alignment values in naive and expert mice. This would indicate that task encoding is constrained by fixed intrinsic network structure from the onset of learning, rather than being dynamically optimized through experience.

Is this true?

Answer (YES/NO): NO